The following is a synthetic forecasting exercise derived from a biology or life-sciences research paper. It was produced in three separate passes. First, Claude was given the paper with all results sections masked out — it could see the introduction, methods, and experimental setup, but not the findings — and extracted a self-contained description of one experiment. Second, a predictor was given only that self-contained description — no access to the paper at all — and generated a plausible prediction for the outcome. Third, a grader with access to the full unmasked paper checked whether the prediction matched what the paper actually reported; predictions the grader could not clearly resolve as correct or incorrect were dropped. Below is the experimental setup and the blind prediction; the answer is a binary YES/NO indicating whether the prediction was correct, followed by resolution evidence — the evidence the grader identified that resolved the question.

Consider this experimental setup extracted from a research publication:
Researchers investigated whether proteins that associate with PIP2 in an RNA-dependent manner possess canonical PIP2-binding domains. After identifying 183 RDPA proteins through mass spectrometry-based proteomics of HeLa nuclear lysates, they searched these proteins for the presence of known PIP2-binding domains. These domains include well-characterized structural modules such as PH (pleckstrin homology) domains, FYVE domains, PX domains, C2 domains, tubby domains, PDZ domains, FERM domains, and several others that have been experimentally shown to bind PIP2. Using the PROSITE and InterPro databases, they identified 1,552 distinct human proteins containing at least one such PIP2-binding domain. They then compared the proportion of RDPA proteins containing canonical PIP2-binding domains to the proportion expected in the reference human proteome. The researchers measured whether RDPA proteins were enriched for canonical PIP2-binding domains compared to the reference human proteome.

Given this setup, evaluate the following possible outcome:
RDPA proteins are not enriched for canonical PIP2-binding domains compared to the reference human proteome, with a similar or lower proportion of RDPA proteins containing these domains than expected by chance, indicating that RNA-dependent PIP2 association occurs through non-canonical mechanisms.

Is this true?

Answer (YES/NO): YES